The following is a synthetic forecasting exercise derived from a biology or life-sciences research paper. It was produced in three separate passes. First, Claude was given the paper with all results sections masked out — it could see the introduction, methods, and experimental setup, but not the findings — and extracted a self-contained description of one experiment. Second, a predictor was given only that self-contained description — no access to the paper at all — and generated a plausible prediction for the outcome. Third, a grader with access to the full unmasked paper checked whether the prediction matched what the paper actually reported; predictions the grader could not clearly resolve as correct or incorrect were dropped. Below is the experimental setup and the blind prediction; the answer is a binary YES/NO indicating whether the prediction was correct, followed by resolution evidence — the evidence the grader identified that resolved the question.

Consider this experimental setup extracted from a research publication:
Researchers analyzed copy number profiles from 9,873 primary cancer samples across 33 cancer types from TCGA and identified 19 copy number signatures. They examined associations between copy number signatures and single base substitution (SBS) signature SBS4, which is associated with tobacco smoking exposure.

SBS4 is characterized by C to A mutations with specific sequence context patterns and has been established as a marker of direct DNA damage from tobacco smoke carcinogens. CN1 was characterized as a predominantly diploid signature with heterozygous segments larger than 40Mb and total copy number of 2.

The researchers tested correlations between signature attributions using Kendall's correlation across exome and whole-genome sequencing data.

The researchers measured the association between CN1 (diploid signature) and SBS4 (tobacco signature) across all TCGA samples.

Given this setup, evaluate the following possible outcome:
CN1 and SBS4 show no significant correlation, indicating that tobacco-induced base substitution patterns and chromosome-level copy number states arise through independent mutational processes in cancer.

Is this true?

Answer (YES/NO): NO